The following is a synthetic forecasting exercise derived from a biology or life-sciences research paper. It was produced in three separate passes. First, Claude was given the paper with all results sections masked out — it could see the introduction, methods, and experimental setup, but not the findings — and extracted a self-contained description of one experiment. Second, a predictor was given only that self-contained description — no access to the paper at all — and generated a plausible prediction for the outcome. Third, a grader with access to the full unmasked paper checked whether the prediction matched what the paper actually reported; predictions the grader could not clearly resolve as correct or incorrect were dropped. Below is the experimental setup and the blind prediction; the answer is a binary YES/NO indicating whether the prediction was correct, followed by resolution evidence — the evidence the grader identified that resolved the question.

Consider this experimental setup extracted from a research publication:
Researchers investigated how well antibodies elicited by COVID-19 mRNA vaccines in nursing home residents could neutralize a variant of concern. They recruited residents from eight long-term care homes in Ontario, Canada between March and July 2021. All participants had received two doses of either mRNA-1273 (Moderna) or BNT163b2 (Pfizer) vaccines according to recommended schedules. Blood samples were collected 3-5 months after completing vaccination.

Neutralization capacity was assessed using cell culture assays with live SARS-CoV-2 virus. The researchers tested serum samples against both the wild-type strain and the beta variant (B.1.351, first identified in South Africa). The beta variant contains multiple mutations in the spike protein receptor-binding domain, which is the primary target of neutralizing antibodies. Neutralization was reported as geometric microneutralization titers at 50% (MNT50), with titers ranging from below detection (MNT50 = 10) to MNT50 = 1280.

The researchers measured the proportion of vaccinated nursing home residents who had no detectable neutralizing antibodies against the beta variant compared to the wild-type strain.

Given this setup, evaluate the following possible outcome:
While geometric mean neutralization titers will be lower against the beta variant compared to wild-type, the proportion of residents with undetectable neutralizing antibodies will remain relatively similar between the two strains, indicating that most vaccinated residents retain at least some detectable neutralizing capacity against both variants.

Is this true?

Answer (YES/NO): YES